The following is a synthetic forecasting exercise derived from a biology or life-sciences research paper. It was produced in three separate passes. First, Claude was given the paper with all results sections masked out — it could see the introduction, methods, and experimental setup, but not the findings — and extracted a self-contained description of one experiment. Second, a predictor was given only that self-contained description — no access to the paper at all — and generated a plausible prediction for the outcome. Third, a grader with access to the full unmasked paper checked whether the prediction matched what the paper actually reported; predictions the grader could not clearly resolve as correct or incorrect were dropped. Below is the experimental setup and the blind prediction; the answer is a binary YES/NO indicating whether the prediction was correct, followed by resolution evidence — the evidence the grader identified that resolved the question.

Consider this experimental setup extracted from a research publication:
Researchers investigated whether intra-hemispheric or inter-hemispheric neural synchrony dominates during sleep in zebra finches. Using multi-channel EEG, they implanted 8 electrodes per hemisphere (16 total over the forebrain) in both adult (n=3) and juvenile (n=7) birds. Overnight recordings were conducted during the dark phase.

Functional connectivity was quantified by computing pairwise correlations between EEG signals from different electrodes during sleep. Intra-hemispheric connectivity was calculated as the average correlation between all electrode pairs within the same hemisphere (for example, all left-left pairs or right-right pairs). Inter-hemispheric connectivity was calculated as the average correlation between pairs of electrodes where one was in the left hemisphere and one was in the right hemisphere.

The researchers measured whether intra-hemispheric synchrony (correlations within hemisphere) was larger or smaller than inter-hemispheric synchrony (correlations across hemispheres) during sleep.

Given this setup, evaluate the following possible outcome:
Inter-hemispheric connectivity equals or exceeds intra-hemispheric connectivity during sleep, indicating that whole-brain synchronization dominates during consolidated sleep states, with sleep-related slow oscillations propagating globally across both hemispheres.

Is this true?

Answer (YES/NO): NO